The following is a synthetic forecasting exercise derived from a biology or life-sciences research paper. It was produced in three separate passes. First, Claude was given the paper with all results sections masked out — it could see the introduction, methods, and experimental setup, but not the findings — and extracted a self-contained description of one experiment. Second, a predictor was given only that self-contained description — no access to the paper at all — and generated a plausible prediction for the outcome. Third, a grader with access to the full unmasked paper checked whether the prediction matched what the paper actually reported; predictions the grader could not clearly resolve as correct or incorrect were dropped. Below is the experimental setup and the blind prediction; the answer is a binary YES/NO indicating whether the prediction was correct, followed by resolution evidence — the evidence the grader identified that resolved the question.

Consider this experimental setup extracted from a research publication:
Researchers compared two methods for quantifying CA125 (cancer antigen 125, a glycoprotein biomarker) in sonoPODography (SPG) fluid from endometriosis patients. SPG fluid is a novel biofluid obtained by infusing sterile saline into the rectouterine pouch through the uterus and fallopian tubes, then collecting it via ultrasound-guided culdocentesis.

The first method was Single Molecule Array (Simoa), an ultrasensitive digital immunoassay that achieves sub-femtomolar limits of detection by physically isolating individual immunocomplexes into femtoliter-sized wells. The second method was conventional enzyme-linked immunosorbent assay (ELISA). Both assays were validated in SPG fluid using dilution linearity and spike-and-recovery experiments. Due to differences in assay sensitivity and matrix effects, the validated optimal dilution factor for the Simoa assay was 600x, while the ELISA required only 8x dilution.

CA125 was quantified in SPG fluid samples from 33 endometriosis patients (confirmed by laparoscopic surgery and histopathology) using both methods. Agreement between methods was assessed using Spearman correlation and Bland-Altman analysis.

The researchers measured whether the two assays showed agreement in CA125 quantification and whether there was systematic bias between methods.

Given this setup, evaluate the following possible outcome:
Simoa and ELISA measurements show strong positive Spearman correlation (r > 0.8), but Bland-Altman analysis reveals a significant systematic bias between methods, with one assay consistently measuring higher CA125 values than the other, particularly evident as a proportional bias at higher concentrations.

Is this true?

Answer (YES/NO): NO